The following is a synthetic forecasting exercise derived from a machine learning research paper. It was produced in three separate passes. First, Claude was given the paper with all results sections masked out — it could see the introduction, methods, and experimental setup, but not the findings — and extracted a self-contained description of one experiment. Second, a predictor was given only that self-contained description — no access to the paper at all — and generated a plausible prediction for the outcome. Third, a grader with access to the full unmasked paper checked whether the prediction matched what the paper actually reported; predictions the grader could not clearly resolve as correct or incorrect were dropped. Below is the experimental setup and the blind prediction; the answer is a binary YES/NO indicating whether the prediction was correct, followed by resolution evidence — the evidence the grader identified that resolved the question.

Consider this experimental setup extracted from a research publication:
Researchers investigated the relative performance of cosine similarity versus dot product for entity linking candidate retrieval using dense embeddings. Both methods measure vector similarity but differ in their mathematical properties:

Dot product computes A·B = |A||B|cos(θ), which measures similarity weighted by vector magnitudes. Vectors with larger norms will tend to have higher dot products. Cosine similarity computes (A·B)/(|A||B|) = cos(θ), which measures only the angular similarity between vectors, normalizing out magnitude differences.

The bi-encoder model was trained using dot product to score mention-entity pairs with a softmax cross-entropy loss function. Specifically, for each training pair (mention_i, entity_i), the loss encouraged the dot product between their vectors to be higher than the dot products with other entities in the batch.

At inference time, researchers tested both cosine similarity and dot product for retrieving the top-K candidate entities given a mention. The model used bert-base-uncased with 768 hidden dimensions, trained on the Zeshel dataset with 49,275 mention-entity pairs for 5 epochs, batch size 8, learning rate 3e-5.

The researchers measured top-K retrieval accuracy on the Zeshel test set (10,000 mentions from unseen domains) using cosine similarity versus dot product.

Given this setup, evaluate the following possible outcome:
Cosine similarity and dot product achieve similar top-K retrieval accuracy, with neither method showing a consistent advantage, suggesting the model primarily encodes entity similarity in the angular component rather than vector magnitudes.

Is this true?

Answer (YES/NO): NO